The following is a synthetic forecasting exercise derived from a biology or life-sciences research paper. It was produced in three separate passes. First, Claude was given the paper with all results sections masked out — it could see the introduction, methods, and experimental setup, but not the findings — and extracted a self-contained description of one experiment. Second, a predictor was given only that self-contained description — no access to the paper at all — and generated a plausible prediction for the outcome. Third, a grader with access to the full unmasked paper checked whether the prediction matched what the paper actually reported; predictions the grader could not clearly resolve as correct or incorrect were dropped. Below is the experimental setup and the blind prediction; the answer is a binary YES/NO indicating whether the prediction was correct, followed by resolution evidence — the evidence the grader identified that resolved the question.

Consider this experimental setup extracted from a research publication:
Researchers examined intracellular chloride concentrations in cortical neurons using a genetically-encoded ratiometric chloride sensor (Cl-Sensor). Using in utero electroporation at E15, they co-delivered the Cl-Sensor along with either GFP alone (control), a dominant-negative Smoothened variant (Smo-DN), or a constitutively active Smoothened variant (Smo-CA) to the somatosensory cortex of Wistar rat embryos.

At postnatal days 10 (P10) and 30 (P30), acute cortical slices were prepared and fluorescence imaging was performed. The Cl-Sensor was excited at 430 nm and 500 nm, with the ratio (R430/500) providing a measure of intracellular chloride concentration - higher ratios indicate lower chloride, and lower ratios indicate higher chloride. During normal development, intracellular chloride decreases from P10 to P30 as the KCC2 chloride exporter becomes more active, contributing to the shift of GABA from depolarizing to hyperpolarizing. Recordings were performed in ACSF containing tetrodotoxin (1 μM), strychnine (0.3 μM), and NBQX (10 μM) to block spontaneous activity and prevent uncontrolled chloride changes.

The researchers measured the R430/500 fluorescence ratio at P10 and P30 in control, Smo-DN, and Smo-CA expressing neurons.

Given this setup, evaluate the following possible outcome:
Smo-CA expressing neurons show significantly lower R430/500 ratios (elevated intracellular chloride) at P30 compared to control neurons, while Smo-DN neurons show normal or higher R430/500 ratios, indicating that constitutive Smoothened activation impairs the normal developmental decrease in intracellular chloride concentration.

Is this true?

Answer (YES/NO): NO